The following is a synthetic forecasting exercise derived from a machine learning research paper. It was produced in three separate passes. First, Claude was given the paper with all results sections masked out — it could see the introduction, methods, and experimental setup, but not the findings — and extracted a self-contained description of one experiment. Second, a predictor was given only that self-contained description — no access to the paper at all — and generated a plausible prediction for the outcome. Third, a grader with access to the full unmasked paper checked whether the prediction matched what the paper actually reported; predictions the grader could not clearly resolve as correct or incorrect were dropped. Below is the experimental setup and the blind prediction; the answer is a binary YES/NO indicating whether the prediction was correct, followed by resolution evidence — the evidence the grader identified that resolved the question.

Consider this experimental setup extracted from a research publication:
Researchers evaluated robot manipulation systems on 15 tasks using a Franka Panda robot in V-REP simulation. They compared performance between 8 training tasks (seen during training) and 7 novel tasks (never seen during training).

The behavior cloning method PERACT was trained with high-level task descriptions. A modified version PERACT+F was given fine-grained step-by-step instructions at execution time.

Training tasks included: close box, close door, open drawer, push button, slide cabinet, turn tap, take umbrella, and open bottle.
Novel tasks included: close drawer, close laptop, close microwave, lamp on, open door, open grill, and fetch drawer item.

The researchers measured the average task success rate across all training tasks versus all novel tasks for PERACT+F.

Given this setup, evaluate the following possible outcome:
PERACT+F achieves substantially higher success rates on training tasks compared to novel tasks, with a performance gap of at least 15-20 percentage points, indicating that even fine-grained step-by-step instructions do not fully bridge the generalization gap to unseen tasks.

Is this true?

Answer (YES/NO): YES